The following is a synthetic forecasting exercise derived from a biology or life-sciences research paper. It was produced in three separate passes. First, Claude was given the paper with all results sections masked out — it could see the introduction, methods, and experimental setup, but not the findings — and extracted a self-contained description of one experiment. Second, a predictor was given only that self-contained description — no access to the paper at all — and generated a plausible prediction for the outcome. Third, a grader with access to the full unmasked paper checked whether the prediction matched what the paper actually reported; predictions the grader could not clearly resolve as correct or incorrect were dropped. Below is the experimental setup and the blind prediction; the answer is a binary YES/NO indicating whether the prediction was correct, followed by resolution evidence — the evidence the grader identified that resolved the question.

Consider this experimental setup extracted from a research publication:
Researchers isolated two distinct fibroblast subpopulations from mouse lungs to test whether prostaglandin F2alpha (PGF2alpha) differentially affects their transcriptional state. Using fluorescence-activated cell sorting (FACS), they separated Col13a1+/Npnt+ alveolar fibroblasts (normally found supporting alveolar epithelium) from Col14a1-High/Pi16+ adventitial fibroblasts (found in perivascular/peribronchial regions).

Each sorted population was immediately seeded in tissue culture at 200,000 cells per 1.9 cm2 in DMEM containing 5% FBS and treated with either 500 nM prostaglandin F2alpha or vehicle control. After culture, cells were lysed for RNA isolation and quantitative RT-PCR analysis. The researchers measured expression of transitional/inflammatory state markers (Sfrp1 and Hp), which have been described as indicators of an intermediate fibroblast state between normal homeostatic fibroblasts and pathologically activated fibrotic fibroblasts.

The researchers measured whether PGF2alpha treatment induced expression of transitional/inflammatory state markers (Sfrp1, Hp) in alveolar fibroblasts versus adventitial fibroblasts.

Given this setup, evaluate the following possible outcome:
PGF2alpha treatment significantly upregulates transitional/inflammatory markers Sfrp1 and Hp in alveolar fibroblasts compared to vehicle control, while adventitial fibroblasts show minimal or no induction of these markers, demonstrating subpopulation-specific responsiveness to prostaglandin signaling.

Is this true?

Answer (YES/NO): NO